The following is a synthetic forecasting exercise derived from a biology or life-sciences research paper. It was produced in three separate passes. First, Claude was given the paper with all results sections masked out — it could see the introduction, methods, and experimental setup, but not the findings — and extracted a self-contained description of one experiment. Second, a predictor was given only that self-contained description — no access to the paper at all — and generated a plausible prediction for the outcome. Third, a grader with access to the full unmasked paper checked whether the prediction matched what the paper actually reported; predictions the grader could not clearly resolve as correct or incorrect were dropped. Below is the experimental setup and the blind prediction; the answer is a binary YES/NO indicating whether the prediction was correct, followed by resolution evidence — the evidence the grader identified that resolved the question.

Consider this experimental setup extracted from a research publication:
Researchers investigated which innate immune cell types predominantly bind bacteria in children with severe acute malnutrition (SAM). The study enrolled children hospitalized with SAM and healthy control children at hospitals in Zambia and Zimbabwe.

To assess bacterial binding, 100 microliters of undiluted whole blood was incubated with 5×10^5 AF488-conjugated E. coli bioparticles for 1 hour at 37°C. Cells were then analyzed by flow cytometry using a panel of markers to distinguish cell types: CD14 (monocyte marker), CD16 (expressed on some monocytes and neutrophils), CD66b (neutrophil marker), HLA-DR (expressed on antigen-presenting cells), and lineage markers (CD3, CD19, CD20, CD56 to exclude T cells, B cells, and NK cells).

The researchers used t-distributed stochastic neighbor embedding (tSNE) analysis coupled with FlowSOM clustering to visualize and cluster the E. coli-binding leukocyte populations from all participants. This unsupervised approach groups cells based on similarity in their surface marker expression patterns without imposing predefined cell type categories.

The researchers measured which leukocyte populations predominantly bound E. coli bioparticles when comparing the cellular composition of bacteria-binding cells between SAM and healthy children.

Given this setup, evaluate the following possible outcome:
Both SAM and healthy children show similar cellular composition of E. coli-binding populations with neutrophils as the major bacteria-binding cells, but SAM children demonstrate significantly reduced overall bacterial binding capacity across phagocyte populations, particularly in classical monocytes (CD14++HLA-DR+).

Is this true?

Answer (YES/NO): NO